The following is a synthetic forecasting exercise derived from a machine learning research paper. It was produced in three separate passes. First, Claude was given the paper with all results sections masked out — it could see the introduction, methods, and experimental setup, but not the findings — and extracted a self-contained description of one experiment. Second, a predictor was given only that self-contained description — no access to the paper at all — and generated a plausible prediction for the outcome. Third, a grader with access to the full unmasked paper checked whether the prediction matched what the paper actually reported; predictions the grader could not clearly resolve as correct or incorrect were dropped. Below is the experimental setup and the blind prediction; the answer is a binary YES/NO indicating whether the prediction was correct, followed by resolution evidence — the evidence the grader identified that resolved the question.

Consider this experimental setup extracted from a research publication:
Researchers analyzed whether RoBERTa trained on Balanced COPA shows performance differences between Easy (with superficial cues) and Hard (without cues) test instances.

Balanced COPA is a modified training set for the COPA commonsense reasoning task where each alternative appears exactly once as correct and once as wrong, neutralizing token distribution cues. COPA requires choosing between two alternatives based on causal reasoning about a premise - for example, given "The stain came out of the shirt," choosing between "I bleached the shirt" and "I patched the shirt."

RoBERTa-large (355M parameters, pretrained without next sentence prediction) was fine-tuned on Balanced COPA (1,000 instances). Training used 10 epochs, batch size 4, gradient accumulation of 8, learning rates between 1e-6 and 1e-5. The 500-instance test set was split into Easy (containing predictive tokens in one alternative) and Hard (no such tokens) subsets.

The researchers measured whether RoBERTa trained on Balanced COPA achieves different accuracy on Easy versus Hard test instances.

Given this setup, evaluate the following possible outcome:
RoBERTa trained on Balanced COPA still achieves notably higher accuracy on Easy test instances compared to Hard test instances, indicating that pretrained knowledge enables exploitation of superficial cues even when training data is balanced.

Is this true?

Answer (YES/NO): NO